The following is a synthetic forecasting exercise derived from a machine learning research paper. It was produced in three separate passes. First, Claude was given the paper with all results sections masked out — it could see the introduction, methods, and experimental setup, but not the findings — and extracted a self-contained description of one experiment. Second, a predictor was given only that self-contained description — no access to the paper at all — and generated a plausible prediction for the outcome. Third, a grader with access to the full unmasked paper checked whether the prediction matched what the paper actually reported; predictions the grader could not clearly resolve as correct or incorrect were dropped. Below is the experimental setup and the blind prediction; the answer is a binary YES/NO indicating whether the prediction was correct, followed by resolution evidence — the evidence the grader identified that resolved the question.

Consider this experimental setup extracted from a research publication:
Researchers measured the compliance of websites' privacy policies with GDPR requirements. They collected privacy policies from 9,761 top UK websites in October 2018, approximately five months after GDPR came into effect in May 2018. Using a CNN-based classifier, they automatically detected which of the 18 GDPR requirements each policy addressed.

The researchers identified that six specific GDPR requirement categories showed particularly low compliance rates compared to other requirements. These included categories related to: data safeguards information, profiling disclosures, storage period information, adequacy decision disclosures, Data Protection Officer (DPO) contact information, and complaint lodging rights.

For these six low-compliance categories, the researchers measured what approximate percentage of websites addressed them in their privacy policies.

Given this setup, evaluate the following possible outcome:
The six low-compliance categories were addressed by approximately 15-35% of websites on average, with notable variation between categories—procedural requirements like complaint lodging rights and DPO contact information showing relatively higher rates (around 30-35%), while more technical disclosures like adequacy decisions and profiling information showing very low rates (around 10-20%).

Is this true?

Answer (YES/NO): NO